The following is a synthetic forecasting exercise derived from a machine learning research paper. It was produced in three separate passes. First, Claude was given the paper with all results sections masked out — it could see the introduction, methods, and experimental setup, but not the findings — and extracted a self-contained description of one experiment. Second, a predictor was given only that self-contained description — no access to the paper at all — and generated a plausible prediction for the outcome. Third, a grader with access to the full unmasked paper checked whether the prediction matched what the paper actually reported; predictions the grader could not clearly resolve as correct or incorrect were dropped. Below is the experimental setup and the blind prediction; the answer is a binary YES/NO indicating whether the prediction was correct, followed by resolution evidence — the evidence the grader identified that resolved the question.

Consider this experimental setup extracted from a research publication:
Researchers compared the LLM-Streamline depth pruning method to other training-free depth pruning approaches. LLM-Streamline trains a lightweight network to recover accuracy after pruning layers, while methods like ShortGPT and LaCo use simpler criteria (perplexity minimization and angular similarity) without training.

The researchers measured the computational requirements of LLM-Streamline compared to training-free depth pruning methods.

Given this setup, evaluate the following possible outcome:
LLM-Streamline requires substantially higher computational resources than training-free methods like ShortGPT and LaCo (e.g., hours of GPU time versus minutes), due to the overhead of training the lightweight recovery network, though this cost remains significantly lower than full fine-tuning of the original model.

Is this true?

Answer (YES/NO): YES